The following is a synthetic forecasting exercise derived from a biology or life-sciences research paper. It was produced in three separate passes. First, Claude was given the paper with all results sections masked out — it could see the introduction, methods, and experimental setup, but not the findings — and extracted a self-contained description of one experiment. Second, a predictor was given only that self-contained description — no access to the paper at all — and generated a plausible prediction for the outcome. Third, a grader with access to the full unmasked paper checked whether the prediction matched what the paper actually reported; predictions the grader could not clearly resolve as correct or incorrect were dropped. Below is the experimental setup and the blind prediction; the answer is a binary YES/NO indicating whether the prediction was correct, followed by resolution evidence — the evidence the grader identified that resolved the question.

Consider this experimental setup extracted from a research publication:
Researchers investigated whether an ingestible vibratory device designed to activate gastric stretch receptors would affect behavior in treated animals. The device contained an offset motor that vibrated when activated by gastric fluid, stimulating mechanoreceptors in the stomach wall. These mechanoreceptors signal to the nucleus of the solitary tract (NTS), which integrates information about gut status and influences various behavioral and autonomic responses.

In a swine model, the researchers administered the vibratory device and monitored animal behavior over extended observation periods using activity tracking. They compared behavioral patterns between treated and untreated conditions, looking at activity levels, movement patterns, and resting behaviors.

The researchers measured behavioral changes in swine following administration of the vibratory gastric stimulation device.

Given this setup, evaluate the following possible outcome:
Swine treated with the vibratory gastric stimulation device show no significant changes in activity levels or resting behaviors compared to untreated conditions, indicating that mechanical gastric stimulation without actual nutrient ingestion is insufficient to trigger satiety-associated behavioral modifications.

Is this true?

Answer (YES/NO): NO